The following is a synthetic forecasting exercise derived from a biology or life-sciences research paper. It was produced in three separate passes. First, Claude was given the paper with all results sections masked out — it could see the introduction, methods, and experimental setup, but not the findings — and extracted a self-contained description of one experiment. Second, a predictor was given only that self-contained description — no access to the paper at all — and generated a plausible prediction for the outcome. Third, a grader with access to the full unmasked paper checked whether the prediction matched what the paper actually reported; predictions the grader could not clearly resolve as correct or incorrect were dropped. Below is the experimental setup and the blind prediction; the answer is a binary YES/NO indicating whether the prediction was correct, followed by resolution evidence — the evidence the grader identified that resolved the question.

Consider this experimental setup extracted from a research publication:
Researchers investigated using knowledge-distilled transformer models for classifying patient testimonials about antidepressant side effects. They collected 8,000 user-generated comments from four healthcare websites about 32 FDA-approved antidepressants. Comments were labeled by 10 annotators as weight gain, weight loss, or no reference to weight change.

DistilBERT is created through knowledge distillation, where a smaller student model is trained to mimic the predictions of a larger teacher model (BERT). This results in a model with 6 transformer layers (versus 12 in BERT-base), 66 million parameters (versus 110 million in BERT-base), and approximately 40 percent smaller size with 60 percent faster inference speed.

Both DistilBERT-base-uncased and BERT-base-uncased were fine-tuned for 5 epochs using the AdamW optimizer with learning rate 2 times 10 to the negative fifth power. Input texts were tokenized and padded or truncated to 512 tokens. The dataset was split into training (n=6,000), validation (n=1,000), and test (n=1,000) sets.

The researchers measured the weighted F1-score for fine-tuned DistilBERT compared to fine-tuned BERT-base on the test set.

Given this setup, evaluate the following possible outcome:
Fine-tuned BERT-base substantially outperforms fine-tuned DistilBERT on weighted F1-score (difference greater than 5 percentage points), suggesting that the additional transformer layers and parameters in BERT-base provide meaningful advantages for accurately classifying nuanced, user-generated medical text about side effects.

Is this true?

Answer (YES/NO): NO